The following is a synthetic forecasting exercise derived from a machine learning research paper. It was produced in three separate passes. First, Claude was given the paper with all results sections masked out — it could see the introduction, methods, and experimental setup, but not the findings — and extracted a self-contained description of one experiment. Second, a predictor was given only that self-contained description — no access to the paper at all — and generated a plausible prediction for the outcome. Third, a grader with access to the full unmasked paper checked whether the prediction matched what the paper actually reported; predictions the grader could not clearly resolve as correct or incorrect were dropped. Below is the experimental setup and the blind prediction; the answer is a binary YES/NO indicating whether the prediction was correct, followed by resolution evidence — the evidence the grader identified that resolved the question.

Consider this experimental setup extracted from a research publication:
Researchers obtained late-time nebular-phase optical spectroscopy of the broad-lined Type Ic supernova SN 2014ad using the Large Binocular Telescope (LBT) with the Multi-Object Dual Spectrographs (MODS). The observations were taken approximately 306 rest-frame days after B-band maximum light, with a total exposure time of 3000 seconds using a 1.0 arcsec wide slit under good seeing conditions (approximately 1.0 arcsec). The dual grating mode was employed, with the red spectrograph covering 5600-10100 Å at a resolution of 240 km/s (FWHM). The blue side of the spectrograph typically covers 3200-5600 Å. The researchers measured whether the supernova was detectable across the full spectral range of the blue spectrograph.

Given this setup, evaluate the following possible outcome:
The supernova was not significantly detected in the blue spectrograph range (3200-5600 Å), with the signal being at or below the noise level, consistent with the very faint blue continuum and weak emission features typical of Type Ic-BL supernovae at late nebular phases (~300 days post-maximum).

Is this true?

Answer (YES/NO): NO